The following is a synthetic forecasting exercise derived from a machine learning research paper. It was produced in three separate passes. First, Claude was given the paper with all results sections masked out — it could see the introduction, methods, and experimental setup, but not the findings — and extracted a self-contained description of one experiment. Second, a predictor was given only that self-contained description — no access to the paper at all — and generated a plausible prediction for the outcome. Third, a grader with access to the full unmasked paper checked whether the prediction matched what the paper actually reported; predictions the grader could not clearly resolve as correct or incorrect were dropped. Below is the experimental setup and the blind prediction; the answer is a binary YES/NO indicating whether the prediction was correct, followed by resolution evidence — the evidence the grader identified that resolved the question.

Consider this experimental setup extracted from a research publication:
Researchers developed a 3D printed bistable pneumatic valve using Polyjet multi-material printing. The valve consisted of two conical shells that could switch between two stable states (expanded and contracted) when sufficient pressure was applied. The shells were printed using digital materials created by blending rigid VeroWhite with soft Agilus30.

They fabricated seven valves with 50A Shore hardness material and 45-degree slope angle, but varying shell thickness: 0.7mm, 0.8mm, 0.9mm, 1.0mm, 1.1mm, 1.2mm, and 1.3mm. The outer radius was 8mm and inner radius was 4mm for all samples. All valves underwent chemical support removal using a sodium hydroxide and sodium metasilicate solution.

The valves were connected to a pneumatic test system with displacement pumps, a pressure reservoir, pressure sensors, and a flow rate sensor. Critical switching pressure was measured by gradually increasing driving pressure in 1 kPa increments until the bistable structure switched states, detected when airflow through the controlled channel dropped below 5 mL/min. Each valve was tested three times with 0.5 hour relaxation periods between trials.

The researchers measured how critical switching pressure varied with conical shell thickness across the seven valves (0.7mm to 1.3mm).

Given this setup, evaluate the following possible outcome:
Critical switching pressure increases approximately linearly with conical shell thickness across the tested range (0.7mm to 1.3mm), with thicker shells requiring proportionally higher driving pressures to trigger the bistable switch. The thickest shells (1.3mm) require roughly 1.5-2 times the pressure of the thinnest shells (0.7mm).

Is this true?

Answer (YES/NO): NO